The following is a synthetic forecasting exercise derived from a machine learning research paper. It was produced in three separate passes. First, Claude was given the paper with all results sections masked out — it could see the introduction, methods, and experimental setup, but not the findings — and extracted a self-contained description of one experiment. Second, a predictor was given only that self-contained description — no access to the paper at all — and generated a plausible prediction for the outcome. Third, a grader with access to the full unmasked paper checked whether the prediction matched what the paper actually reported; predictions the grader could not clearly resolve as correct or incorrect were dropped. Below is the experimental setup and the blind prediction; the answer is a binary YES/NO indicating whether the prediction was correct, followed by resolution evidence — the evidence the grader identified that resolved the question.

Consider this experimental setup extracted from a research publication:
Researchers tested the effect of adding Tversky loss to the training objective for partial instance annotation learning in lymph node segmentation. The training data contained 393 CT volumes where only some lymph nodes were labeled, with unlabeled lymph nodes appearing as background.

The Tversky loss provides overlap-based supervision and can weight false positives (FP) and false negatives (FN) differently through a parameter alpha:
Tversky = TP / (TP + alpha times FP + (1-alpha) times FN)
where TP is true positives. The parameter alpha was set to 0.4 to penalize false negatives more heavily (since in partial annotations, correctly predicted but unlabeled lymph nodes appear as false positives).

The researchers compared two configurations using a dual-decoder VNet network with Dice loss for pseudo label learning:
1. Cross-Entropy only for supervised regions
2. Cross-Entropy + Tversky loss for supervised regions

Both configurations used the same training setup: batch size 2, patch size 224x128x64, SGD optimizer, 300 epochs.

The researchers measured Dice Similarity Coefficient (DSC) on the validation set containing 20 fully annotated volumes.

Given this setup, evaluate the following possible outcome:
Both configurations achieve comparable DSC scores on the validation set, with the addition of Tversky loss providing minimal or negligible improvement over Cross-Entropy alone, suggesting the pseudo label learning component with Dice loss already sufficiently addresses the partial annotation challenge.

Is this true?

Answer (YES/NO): NO